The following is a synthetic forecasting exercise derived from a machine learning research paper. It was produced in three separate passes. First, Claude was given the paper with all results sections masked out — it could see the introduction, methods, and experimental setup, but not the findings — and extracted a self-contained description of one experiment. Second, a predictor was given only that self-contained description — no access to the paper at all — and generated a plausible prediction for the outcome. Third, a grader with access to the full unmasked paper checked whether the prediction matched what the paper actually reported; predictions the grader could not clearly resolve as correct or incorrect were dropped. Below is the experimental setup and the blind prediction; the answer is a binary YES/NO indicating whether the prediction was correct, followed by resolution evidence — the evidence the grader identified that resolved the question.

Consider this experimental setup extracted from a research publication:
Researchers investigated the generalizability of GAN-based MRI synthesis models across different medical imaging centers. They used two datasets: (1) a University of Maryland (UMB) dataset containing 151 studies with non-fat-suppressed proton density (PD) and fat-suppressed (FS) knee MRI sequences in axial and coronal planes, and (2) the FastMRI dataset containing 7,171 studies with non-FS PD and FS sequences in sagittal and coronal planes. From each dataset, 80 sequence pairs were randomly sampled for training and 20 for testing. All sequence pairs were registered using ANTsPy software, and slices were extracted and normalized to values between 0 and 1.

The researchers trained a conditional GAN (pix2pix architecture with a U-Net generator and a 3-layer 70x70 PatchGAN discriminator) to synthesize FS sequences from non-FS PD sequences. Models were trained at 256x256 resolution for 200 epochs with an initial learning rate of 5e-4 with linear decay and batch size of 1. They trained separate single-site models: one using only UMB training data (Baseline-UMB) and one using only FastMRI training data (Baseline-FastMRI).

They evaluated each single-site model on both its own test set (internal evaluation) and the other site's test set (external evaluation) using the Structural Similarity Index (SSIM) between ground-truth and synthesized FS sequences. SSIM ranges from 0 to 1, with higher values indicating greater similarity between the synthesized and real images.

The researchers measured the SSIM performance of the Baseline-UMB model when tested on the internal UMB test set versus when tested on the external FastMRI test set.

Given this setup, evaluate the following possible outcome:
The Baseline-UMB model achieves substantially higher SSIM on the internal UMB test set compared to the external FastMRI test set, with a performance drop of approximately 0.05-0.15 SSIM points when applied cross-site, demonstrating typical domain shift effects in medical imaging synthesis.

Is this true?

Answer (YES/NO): NO